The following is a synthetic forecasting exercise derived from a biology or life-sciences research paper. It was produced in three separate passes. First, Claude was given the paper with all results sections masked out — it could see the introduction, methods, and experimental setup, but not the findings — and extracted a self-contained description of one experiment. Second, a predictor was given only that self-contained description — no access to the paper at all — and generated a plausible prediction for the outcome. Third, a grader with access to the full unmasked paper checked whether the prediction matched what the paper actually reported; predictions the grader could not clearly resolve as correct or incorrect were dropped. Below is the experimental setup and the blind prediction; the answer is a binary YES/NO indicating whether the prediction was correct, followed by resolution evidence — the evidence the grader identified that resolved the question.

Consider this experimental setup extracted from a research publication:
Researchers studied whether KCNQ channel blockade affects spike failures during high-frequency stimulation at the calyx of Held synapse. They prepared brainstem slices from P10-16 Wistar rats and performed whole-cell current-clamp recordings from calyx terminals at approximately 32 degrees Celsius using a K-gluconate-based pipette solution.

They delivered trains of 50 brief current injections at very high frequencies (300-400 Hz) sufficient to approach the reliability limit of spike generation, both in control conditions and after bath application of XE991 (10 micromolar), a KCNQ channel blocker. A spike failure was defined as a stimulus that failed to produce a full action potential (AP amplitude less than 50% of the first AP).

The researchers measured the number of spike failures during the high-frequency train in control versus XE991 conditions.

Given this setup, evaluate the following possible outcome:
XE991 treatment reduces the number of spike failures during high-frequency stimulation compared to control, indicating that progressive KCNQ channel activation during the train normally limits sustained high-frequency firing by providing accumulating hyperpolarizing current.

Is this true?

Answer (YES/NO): NO